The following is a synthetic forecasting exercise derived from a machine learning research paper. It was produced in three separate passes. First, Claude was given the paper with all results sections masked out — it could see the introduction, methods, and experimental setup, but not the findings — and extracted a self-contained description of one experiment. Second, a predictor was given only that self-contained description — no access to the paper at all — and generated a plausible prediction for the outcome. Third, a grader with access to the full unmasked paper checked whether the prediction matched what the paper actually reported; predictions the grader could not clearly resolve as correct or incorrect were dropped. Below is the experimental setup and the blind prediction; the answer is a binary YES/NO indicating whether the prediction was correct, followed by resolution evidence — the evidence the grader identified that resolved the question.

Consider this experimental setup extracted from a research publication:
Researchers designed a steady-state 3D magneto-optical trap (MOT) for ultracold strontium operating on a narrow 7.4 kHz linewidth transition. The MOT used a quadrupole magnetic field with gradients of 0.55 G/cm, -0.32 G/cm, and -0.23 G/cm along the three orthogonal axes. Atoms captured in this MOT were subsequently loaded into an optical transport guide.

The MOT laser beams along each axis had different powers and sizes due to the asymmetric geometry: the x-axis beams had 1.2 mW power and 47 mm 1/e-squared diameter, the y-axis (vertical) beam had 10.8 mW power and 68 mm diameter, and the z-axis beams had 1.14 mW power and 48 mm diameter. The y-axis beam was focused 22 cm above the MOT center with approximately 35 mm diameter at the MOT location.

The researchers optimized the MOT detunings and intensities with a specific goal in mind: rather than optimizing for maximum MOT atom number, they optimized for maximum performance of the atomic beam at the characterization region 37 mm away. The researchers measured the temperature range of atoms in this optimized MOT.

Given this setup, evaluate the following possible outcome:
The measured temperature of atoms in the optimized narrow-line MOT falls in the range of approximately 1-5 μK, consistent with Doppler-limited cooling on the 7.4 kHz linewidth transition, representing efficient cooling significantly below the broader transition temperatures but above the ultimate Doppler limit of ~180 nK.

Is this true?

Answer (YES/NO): NO